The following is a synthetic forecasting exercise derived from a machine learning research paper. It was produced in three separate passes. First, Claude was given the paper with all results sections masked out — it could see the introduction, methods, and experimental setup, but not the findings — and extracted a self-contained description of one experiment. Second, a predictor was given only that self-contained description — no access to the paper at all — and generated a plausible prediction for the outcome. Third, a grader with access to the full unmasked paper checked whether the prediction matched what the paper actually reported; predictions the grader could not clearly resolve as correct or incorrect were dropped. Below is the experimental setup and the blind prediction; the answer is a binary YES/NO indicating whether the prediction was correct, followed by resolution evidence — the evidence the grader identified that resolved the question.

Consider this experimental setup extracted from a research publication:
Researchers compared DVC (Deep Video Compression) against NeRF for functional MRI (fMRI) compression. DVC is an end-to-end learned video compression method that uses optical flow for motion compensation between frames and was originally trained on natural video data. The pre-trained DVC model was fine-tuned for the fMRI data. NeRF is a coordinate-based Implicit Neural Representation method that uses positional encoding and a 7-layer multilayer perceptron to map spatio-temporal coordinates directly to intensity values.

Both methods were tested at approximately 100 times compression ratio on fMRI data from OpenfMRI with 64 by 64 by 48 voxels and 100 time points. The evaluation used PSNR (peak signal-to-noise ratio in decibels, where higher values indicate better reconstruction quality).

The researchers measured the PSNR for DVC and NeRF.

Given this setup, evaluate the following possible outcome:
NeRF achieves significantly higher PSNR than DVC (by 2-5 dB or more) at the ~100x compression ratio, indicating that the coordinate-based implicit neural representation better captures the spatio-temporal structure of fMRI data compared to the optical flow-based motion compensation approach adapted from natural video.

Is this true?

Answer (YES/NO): YES